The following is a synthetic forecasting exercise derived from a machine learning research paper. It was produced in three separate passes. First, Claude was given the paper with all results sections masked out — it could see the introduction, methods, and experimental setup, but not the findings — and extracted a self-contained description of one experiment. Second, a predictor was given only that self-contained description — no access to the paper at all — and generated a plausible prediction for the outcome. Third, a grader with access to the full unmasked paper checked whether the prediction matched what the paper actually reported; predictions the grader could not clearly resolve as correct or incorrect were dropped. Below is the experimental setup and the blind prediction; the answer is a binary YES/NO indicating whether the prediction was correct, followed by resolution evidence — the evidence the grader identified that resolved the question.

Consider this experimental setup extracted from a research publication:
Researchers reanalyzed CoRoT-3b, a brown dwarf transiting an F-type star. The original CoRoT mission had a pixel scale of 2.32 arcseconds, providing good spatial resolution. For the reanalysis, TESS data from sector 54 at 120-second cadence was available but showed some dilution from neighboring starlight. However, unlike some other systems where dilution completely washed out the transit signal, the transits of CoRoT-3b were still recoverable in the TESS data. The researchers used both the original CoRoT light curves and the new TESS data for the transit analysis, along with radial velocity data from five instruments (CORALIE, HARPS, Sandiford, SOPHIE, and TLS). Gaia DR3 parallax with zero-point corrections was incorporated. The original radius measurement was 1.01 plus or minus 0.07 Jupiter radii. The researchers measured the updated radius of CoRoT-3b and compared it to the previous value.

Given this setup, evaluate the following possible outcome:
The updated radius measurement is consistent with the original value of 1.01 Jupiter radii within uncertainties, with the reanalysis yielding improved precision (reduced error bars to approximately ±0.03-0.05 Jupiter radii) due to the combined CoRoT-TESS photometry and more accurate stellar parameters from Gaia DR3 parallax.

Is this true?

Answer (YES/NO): NO